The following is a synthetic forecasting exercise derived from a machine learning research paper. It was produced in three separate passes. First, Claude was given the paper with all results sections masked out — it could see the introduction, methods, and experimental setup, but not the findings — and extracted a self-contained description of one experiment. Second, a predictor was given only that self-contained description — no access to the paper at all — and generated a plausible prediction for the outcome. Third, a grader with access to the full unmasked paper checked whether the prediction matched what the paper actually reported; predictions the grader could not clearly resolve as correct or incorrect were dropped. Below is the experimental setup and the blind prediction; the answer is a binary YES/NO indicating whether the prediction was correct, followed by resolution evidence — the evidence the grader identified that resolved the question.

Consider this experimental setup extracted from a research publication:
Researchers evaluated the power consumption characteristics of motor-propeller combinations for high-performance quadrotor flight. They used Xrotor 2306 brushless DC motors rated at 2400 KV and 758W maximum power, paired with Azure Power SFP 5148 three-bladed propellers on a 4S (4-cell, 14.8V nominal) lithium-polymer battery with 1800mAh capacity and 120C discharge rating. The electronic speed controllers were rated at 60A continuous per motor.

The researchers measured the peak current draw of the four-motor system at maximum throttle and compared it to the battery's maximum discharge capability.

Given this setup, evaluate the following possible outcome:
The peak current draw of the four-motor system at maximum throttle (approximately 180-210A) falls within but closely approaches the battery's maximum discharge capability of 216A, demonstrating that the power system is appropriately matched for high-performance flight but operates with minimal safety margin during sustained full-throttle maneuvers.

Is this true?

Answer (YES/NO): NO